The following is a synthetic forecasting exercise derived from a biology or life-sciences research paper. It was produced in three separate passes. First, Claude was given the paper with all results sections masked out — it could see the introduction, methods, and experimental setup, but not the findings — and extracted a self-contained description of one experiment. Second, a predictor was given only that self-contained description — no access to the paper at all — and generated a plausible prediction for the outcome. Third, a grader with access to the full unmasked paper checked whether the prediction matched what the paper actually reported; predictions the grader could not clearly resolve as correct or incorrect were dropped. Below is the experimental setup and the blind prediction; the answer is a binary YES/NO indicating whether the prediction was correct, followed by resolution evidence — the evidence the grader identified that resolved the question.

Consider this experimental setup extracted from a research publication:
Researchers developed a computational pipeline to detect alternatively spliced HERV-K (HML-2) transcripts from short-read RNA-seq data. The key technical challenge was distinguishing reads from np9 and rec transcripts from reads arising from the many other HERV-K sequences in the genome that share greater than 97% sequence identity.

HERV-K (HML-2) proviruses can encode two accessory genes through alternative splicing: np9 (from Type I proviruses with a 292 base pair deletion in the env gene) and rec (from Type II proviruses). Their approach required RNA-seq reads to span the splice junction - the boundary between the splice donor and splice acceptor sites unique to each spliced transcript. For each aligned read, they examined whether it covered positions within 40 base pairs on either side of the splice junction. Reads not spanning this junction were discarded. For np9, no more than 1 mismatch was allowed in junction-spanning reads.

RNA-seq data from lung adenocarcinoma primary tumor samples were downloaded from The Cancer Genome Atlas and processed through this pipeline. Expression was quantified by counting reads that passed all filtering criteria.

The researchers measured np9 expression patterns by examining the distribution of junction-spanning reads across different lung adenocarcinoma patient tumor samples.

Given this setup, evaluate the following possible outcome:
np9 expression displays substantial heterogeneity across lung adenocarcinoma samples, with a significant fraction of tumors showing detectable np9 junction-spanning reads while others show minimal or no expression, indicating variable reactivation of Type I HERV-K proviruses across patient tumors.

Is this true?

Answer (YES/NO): YES